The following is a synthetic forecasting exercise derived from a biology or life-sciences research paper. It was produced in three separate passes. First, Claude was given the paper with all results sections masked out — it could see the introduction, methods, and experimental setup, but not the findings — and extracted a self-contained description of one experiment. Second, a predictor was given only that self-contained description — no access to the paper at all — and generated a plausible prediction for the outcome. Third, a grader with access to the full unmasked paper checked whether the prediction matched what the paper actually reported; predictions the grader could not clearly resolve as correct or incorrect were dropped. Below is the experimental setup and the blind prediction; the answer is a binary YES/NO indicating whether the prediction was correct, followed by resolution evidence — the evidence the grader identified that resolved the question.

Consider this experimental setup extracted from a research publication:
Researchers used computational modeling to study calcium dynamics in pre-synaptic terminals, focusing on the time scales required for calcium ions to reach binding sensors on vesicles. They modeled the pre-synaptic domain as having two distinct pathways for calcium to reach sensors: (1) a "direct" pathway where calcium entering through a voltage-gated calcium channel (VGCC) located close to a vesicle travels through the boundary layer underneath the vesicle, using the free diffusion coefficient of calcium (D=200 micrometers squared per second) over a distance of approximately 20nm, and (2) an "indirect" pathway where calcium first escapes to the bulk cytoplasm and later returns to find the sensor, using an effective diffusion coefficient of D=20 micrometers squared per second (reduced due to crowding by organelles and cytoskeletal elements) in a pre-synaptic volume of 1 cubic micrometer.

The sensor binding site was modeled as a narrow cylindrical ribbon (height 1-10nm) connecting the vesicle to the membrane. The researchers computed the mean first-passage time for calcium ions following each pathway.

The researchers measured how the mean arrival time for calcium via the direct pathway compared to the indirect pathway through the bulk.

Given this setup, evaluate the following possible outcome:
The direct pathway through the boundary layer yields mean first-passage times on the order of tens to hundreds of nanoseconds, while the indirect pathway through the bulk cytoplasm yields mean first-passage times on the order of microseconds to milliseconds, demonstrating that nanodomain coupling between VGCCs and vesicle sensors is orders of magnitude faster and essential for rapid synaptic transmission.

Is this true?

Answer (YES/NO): NO